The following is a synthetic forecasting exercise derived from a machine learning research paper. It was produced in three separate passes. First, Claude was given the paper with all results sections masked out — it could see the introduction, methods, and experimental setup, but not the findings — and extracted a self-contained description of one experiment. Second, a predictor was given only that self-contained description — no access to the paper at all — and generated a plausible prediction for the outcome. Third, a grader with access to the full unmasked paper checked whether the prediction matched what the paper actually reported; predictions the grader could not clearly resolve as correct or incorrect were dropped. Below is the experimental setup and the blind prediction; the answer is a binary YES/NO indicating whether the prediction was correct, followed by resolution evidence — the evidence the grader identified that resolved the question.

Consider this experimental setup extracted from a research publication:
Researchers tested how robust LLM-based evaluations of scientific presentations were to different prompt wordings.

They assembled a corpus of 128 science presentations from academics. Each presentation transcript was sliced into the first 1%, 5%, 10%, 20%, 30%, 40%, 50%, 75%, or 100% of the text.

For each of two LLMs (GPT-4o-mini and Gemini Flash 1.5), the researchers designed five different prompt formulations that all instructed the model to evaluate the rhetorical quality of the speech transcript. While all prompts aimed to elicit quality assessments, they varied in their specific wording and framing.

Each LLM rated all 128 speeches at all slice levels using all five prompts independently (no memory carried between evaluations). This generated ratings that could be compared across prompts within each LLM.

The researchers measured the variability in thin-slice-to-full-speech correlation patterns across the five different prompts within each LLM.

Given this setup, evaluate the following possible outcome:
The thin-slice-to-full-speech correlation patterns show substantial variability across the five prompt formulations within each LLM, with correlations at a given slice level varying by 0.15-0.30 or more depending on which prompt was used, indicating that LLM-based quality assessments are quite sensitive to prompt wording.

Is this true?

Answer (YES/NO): NO